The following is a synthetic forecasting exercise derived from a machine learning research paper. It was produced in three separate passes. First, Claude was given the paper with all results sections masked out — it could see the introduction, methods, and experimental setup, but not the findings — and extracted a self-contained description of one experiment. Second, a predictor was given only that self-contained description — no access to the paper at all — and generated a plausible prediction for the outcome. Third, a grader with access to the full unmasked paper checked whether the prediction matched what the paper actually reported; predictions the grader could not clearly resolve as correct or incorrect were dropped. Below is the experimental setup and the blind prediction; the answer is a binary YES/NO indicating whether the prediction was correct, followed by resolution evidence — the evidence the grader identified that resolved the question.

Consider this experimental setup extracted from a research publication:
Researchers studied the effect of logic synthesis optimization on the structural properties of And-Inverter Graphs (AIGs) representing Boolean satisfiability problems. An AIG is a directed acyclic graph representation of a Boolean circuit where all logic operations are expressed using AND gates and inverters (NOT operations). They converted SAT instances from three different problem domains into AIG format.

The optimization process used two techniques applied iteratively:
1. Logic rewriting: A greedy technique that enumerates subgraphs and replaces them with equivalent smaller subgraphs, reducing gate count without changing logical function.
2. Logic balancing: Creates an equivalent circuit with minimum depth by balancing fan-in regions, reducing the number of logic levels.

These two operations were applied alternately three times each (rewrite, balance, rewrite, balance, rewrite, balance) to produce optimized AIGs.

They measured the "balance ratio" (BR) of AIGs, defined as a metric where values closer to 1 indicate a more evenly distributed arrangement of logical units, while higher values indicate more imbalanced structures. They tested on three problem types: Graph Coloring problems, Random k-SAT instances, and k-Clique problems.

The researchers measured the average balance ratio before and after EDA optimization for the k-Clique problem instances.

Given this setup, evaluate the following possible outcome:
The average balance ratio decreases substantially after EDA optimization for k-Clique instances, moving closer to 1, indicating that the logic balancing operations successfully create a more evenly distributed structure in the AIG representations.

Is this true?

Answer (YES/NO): YES